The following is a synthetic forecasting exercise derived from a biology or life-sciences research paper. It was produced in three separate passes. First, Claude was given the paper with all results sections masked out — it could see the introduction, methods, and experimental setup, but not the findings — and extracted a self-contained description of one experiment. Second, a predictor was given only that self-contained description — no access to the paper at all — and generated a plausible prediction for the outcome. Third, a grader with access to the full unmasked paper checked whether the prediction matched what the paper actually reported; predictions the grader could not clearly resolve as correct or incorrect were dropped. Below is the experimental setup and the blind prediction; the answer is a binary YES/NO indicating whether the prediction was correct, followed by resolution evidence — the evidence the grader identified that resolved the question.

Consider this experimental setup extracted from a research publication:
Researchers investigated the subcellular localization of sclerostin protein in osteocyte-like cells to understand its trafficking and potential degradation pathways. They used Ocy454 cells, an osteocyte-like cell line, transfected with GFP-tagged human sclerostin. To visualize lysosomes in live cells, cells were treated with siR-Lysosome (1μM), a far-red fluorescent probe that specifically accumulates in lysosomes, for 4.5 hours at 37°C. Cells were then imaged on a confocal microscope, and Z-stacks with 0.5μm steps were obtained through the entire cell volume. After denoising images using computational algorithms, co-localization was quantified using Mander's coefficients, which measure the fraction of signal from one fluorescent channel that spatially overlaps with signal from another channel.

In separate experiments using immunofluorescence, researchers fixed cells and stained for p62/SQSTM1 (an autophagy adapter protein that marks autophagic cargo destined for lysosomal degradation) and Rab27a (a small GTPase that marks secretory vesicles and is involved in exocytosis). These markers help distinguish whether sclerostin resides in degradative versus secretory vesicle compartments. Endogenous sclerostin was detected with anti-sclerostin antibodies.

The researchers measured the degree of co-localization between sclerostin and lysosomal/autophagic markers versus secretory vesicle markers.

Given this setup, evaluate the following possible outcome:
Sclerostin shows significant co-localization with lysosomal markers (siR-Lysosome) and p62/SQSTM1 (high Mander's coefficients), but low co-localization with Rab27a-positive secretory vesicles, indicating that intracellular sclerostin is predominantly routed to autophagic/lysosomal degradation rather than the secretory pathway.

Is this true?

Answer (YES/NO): NO